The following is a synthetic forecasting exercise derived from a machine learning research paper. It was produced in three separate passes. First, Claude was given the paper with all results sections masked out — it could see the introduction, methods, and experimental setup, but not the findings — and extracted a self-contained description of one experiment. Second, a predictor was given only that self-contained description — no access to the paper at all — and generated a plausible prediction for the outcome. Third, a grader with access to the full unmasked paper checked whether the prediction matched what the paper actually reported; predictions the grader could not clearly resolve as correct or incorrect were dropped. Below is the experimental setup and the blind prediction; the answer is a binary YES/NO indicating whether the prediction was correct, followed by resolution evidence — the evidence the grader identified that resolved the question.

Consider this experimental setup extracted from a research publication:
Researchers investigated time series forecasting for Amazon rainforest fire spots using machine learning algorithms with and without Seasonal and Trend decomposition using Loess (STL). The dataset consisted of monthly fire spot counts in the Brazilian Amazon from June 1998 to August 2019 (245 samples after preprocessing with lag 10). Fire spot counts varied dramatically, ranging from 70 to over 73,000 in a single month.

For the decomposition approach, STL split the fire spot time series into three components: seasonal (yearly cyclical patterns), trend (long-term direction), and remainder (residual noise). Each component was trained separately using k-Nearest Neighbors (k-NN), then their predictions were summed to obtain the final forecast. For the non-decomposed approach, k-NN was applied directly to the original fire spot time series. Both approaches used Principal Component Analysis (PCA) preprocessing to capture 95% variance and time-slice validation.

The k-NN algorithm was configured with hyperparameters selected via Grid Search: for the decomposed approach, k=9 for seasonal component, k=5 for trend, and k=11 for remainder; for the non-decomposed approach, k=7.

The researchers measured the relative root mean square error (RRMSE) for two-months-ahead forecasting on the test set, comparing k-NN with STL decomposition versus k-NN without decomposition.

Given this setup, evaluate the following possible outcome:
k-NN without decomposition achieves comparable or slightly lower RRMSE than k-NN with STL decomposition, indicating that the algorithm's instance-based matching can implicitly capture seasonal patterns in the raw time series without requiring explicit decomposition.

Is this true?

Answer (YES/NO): NO